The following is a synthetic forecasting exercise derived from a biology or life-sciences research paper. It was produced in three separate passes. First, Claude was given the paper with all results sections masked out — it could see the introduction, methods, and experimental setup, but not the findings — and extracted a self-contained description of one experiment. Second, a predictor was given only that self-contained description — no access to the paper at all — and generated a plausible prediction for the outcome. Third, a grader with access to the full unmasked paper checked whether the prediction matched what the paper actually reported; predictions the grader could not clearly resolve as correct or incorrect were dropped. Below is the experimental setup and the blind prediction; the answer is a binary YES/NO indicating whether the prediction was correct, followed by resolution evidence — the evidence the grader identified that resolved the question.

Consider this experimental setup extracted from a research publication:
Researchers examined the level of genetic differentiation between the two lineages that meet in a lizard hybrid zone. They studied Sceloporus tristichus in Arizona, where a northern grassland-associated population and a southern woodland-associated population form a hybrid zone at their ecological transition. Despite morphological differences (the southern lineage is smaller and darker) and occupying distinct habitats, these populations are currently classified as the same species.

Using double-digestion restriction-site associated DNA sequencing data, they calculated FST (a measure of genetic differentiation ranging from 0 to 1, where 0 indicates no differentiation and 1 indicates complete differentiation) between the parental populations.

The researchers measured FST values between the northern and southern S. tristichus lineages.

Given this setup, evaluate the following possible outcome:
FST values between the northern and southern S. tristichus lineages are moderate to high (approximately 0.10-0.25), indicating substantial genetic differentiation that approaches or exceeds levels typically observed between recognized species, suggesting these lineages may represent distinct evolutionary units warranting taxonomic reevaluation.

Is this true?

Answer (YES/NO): NO